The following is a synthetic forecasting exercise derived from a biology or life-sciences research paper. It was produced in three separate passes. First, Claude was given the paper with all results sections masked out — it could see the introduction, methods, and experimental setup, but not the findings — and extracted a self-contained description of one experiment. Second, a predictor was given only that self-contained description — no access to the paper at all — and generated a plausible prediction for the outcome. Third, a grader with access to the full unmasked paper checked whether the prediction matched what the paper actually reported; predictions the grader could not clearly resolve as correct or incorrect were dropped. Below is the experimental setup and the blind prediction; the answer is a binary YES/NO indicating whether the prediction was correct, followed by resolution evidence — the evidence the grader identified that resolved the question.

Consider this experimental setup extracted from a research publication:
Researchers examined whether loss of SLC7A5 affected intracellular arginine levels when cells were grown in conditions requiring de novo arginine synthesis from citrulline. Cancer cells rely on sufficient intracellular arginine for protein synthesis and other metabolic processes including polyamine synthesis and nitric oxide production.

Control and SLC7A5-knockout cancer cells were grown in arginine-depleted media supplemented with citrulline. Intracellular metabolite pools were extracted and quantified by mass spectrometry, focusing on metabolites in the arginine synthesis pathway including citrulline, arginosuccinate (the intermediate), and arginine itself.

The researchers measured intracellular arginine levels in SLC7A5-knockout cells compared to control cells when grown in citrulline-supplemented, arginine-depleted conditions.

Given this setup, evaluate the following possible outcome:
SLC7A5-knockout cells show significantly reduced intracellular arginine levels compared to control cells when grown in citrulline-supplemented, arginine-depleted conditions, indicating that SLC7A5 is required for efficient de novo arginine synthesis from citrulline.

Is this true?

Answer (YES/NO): YES